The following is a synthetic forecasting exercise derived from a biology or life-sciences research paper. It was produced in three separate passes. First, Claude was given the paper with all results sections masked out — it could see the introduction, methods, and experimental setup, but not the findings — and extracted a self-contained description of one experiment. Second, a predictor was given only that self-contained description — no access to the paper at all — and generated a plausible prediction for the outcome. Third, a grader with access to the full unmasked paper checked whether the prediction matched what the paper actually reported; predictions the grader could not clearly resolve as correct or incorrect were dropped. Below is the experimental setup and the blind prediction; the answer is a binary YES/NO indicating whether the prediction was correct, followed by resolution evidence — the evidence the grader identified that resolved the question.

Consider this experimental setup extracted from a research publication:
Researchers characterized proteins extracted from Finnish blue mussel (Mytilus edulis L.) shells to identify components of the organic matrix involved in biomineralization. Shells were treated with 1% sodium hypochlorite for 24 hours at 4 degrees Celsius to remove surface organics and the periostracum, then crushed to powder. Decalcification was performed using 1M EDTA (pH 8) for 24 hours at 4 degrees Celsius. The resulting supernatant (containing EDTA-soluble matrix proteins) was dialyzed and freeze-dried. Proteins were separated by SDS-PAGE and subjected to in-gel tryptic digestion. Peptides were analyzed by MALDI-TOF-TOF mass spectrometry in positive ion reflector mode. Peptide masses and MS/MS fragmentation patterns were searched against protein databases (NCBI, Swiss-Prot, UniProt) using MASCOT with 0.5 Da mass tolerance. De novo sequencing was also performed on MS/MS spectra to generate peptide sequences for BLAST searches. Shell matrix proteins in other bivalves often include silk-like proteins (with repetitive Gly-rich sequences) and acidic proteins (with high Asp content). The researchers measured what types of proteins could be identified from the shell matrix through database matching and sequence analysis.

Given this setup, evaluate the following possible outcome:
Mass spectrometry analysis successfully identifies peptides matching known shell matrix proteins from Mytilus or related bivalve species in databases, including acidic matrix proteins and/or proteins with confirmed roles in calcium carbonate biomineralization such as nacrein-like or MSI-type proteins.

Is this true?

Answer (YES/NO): NO